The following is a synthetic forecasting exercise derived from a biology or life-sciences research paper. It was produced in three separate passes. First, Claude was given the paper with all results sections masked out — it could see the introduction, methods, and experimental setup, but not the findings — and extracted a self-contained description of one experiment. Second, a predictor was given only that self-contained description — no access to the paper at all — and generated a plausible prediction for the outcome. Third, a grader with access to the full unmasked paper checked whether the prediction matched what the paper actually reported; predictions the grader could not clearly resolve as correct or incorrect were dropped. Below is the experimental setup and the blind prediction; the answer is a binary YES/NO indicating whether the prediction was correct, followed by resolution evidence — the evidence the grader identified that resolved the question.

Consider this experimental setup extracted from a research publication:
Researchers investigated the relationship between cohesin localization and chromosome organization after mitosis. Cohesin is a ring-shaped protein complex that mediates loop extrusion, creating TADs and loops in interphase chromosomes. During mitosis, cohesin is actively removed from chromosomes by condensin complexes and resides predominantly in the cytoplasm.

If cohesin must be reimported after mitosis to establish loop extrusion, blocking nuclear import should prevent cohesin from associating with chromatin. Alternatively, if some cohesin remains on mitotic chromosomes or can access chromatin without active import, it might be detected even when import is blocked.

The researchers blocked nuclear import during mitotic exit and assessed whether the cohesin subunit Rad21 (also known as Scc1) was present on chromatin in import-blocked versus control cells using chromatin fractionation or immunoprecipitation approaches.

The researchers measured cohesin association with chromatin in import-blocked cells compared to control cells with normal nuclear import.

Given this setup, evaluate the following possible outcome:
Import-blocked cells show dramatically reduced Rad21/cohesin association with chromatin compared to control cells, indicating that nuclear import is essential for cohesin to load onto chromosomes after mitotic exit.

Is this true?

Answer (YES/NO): YES